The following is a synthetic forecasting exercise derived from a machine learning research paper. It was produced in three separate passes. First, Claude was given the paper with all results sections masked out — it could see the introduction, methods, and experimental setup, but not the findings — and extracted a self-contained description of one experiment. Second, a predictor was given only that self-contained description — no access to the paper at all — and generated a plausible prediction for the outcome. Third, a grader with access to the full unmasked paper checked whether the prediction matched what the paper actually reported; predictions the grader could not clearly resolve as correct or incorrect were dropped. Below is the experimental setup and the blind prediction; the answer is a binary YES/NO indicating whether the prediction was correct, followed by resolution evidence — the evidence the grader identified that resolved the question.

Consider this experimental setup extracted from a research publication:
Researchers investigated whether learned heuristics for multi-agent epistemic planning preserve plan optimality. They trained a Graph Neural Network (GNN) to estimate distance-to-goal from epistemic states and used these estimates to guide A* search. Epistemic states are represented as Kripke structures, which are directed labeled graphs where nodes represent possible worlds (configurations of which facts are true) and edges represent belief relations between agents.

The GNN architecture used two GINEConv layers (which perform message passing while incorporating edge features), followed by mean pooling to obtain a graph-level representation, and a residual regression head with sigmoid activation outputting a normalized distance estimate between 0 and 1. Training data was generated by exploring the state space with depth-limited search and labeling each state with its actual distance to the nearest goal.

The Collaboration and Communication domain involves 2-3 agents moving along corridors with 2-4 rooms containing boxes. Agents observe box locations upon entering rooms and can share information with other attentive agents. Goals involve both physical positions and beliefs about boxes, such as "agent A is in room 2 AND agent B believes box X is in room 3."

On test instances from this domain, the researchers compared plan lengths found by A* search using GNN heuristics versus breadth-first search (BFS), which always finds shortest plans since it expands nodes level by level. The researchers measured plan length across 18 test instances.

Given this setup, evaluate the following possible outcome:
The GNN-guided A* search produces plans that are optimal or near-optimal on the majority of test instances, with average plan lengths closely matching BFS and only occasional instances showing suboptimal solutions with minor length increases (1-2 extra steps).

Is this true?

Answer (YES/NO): NO